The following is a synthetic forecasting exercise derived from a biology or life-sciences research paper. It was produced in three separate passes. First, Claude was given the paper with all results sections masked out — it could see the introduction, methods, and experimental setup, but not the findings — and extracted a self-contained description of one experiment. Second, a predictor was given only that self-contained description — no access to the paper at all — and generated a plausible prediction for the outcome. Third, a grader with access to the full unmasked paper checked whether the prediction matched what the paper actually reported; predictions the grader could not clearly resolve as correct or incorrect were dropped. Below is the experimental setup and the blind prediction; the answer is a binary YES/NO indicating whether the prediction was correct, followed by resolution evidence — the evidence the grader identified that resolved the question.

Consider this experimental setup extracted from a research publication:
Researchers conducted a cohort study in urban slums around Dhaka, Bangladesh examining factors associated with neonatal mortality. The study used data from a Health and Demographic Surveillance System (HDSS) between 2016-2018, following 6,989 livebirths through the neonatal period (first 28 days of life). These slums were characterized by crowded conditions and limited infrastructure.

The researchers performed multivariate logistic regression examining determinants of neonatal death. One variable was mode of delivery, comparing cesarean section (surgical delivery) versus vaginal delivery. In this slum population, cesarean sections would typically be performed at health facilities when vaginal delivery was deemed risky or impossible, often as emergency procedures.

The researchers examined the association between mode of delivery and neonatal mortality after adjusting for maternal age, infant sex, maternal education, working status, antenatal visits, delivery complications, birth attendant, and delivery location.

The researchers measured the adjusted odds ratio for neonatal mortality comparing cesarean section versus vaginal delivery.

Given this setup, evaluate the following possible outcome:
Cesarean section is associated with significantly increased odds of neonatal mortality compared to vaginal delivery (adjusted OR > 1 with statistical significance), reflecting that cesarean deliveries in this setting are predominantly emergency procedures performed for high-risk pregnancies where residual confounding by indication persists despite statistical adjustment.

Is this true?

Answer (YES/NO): NO